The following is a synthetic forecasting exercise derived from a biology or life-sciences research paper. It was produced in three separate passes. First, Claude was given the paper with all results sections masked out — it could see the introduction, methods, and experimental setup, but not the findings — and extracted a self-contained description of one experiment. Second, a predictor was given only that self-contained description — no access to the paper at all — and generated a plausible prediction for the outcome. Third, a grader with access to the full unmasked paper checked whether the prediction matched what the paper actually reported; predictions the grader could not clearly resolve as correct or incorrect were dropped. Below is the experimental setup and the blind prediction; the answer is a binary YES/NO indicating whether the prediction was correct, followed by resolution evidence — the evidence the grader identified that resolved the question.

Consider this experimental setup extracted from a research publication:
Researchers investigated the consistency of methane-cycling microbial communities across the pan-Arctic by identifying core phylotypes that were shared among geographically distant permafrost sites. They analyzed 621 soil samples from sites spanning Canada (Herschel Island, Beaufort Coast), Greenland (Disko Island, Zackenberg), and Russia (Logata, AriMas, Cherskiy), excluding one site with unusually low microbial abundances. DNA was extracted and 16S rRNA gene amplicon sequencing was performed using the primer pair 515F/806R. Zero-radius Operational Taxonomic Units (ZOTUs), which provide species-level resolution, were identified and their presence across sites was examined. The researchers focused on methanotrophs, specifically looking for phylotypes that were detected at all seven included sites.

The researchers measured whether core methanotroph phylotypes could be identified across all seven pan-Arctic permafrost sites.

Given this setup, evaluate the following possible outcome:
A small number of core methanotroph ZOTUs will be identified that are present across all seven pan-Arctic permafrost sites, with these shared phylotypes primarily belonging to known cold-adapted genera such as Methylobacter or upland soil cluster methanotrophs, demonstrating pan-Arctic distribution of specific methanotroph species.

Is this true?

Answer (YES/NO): YES